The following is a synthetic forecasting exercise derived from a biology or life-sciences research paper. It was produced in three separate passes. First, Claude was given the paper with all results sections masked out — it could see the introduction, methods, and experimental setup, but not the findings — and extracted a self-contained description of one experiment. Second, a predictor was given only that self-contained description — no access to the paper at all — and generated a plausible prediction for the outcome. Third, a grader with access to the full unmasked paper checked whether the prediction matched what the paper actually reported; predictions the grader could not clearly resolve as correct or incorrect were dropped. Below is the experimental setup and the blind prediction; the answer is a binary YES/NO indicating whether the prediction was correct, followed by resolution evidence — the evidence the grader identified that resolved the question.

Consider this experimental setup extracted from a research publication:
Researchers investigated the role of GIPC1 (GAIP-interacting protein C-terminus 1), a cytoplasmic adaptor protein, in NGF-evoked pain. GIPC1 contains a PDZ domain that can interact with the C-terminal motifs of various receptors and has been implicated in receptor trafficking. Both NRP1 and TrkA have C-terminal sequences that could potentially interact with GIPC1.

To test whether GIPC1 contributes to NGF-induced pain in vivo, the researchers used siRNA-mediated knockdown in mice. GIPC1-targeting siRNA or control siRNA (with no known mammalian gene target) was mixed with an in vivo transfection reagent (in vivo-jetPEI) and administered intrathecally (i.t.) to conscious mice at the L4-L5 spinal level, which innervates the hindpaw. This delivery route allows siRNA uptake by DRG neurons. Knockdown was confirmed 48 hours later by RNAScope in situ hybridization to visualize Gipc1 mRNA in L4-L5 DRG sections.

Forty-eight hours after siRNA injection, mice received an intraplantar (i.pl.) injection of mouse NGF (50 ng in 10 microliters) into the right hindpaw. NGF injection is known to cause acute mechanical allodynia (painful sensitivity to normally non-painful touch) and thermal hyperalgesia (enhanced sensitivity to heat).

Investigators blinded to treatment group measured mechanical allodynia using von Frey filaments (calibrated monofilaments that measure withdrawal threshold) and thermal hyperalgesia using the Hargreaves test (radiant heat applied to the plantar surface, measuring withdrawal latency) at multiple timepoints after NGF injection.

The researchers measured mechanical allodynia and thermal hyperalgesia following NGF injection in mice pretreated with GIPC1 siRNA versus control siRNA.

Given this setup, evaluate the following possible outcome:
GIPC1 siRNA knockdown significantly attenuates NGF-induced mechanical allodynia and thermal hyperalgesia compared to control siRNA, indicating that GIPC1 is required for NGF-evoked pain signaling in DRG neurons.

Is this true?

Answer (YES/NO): YES